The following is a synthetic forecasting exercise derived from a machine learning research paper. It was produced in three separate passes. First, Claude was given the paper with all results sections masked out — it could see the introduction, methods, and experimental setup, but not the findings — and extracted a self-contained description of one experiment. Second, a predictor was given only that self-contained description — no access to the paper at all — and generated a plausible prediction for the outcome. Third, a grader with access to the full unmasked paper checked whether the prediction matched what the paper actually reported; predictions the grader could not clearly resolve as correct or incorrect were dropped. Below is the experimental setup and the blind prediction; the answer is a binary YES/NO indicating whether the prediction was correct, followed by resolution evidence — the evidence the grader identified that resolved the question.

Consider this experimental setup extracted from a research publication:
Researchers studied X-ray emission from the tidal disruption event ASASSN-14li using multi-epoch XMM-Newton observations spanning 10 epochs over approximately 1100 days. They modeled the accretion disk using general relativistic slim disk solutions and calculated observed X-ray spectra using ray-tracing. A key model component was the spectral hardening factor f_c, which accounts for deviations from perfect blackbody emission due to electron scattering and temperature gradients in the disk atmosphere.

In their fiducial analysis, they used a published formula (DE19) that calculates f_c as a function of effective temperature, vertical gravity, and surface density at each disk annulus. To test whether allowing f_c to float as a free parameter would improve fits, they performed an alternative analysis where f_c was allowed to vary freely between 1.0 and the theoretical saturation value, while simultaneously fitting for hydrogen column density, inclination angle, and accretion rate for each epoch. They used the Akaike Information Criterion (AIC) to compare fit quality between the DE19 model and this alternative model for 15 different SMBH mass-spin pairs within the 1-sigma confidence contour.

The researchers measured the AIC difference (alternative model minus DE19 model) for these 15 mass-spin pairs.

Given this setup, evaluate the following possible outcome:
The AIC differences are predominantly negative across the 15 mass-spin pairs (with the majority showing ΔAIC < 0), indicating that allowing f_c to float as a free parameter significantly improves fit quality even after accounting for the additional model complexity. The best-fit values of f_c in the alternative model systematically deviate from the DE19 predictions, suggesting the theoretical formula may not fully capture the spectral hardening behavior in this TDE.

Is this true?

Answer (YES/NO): NO